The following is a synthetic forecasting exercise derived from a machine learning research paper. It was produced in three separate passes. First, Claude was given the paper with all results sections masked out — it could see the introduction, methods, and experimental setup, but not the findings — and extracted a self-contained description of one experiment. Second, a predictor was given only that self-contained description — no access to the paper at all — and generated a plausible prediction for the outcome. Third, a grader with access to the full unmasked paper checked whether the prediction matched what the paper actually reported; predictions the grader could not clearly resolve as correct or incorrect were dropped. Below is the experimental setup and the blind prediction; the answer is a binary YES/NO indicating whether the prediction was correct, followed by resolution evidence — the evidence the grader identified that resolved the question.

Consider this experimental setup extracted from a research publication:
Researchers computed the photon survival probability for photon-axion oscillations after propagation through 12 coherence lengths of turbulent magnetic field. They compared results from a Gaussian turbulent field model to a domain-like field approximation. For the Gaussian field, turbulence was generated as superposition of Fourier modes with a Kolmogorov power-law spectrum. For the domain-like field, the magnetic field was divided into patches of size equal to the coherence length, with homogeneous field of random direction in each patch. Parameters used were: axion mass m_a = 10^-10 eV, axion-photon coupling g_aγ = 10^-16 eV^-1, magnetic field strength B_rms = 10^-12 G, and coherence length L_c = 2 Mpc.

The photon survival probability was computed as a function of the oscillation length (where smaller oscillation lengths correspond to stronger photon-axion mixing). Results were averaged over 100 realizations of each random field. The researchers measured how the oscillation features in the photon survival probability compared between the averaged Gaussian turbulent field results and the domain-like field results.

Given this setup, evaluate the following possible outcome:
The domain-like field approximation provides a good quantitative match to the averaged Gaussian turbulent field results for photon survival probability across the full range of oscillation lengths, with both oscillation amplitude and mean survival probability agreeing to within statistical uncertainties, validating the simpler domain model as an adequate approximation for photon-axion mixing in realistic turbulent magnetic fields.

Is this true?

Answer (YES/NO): NO